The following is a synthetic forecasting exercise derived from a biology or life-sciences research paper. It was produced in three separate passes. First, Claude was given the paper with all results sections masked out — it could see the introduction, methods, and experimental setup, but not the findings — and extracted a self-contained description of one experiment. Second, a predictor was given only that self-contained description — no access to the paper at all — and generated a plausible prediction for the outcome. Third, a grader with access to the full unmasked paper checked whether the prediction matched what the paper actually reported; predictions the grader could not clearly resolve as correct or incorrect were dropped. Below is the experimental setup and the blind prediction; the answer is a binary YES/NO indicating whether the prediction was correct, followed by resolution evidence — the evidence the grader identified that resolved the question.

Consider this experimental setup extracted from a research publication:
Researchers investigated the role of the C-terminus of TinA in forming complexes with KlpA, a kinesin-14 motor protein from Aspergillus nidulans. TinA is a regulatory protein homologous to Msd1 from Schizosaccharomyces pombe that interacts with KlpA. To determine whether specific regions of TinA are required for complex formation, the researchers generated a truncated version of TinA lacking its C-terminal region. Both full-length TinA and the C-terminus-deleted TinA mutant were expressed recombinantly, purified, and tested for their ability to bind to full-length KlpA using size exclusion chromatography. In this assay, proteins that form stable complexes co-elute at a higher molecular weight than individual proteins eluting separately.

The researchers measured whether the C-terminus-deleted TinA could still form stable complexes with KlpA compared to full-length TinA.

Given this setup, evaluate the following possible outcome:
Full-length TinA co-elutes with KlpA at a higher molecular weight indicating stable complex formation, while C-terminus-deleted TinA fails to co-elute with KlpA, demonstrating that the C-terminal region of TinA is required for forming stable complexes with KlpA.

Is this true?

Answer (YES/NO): NO